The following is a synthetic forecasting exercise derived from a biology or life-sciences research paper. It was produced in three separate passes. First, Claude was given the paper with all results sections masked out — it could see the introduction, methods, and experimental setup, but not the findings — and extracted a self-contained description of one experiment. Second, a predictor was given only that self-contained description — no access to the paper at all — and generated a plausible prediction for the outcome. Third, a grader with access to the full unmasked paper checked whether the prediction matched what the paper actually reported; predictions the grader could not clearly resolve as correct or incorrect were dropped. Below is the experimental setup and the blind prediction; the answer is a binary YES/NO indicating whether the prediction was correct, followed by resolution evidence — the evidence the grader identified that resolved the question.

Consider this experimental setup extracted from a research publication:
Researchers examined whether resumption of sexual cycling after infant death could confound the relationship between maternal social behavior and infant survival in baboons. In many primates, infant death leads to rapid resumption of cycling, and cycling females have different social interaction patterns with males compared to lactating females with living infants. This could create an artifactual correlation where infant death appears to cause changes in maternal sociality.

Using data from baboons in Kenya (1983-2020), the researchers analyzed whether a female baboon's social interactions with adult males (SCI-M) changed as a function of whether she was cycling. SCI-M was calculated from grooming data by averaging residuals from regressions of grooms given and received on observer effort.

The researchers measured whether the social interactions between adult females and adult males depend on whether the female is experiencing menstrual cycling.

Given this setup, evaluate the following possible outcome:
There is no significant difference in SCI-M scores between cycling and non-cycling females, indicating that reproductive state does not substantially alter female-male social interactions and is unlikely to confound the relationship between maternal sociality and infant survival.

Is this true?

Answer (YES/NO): NO